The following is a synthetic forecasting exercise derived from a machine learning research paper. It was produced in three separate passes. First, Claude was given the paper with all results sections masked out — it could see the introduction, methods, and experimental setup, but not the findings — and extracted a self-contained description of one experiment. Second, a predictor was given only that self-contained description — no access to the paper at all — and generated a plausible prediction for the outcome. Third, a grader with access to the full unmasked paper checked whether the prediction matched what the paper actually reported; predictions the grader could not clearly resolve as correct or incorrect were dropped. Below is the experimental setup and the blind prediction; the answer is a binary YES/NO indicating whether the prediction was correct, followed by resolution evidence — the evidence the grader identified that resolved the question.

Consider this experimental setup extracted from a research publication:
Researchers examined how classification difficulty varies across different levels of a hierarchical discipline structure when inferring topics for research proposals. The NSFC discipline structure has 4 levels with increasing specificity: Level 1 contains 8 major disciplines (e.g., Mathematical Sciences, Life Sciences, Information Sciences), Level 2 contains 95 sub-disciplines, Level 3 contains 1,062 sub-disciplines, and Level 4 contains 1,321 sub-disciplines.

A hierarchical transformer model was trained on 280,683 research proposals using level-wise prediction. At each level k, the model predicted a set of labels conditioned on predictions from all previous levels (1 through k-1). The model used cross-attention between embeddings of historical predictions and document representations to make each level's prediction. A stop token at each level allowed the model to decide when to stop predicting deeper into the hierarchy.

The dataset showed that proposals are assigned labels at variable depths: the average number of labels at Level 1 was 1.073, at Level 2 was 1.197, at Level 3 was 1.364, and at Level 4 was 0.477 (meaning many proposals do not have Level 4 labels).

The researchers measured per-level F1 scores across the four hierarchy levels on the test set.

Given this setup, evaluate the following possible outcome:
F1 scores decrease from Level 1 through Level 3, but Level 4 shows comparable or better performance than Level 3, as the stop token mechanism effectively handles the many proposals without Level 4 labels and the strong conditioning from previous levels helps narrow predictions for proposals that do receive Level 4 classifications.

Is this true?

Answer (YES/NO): NO